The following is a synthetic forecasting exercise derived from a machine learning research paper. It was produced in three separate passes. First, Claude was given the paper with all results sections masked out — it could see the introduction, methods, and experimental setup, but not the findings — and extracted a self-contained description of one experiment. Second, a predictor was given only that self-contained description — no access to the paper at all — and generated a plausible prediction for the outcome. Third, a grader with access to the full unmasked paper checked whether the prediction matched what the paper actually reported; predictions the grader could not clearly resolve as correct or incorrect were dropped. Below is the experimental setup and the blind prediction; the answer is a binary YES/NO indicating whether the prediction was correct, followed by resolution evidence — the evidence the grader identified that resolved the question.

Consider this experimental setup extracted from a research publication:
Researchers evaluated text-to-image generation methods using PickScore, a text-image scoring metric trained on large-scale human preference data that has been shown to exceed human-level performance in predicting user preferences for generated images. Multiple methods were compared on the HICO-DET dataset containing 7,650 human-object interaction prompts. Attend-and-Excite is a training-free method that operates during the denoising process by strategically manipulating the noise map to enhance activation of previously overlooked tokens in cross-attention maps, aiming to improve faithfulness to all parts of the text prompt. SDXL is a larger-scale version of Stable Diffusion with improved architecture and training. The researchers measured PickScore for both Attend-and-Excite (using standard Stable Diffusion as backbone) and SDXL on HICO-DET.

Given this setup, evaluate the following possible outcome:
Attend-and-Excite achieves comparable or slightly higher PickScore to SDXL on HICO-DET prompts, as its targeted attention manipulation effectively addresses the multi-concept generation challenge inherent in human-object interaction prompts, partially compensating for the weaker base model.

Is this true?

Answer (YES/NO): NO